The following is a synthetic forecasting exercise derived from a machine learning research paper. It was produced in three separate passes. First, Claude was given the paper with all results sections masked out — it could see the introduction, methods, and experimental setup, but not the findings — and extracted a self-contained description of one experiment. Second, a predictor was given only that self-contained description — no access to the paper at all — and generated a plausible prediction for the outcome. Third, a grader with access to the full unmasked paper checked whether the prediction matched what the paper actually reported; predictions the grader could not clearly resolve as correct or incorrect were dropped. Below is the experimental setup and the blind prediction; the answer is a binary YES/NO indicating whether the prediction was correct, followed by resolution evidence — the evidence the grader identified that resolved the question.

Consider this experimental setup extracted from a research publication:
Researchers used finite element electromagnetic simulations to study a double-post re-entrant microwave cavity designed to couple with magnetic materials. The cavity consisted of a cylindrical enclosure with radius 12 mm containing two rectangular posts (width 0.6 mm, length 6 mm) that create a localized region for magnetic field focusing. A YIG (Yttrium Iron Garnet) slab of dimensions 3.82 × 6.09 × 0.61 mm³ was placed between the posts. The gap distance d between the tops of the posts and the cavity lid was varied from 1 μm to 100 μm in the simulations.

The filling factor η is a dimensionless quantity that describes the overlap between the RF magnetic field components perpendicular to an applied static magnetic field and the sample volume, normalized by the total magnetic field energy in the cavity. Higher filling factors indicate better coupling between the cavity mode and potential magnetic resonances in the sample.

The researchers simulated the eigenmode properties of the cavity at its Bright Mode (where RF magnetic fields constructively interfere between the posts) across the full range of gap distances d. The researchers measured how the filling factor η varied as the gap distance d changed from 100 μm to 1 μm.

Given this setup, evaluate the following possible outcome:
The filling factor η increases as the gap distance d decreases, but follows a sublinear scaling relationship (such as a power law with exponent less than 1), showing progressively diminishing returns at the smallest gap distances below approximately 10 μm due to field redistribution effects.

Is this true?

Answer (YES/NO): NO